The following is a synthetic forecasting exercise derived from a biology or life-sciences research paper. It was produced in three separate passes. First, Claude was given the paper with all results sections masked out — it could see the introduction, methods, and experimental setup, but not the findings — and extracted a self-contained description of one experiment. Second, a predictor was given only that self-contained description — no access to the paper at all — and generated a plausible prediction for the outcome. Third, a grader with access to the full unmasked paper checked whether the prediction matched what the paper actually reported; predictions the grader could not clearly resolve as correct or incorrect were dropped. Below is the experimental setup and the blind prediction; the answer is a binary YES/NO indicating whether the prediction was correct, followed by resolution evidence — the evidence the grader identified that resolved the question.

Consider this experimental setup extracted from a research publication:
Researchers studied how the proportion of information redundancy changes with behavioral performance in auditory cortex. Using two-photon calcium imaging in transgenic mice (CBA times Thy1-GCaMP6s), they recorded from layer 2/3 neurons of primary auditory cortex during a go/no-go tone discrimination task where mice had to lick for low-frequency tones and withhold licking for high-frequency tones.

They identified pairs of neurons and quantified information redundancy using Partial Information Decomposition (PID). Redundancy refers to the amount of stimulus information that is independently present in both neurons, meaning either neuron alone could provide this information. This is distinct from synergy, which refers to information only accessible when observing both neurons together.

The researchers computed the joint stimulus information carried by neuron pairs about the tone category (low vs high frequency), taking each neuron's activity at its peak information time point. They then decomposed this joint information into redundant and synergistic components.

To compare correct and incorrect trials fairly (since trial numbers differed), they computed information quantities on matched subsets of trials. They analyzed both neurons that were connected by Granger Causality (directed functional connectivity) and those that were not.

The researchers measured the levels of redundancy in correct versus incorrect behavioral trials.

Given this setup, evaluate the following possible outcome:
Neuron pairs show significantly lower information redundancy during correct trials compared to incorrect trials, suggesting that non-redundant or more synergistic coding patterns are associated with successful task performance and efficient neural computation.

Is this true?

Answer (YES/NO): NO